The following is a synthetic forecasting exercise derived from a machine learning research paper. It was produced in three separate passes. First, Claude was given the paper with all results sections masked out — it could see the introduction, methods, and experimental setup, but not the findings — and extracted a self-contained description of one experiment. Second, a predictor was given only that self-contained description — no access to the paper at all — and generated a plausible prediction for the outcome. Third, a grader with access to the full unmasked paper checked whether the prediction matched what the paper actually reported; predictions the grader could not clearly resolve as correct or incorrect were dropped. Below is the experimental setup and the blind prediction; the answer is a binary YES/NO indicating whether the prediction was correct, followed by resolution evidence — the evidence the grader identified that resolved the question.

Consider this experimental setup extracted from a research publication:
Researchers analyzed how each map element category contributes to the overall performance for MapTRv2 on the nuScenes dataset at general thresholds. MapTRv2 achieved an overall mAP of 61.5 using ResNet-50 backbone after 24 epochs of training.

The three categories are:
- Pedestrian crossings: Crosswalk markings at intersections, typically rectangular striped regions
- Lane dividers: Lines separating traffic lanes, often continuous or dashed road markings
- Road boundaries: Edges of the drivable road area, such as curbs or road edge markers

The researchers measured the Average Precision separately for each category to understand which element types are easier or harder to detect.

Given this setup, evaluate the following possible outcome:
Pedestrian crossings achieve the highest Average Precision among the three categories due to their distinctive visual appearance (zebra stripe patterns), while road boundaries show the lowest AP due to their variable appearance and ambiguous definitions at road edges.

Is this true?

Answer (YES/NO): NO